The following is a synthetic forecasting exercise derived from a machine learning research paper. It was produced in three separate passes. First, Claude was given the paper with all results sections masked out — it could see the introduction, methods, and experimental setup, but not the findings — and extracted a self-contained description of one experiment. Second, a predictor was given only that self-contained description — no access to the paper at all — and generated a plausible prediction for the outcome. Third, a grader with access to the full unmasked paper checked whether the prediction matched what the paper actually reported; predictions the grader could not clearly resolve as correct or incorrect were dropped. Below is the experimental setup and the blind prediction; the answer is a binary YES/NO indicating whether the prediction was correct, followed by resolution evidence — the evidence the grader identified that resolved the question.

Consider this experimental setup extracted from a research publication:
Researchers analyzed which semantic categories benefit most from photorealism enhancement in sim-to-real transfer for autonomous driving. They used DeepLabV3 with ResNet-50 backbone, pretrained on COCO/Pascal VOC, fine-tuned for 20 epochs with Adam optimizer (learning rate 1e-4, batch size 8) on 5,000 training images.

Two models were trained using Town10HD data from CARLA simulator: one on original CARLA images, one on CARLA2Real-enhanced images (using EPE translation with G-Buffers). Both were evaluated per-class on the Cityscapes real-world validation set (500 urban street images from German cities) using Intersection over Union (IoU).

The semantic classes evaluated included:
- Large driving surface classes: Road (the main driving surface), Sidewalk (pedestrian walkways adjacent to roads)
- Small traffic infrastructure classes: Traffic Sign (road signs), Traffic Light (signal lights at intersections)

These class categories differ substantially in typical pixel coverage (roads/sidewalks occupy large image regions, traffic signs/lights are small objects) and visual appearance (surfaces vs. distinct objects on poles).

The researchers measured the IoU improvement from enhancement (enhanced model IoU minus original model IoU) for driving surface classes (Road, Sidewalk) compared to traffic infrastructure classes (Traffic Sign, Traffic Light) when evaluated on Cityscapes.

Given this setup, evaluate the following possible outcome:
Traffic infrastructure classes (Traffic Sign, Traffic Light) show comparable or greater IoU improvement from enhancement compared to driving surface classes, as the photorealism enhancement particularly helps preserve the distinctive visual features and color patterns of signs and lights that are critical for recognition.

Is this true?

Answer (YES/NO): NO